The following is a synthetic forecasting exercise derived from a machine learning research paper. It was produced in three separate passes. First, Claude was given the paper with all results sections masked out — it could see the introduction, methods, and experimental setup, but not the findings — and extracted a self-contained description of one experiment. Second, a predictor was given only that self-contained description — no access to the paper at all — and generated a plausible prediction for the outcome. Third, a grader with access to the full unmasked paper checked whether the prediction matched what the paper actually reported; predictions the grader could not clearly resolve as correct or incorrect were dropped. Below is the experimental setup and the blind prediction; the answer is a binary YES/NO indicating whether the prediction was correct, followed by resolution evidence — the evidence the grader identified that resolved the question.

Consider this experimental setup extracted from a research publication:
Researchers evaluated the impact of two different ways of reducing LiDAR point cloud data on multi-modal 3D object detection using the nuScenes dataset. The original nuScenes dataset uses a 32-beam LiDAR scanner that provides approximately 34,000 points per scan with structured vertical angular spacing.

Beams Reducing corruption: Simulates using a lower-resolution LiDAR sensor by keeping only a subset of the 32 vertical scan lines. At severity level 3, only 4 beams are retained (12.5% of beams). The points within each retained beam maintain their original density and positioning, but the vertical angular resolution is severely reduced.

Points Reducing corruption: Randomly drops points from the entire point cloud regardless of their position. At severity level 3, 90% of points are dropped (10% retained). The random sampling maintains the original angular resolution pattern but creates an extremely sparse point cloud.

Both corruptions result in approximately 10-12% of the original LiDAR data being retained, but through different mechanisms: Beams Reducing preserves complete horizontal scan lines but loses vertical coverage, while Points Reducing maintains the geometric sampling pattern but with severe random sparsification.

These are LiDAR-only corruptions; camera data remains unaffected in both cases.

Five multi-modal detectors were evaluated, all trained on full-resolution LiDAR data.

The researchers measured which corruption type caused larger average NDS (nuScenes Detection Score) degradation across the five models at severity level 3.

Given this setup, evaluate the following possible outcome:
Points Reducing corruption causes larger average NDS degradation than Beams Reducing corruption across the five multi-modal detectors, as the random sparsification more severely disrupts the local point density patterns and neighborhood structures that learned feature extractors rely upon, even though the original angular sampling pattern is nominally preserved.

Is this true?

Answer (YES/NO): NO